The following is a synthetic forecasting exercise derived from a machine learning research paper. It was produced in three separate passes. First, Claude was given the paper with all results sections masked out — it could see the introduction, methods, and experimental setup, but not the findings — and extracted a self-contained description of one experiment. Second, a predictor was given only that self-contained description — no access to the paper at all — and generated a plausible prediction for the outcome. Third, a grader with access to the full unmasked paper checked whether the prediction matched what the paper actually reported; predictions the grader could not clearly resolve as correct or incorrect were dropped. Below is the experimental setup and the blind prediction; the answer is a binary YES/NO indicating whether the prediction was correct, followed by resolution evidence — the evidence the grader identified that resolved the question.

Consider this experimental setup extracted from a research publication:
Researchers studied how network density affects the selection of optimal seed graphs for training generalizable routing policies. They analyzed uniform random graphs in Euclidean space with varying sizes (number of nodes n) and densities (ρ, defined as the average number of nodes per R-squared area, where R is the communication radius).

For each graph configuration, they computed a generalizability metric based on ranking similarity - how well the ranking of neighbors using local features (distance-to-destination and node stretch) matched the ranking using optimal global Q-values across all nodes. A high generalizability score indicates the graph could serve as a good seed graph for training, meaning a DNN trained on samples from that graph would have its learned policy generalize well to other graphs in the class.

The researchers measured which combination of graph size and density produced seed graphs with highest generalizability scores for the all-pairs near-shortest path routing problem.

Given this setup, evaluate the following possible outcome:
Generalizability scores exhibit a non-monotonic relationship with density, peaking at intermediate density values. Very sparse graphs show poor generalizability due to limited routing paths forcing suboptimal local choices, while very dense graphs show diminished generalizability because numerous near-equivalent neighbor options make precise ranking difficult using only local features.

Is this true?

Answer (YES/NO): NO